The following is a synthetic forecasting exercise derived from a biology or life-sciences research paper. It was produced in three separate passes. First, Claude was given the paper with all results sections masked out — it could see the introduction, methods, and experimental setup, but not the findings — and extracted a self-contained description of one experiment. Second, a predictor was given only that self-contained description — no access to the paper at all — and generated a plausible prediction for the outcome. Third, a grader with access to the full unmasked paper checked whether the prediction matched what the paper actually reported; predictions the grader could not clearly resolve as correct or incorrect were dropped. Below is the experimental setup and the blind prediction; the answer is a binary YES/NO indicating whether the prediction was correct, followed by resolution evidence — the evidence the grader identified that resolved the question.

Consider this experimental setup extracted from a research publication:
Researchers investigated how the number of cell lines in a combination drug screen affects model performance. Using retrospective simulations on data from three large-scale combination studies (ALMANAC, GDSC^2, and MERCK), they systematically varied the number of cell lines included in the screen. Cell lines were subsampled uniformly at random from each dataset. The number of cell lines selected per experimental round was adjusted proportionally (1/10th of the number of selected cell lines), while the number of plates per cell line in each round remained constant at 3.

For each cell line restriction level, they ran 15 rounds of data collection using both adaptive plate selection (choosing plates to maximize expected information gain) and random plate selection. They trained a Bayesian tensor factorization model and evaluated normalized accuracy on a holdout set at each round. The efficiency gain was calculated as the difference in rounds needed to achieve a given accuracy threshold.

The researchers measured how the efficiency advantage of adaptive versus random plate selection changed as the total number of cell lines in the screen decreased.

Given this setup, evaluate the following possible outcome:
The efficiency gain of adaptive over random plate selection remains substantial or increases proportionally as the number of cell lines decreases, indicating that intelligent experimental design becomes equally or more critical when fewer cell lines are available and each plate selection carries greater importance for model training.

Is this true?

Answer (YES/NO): NO